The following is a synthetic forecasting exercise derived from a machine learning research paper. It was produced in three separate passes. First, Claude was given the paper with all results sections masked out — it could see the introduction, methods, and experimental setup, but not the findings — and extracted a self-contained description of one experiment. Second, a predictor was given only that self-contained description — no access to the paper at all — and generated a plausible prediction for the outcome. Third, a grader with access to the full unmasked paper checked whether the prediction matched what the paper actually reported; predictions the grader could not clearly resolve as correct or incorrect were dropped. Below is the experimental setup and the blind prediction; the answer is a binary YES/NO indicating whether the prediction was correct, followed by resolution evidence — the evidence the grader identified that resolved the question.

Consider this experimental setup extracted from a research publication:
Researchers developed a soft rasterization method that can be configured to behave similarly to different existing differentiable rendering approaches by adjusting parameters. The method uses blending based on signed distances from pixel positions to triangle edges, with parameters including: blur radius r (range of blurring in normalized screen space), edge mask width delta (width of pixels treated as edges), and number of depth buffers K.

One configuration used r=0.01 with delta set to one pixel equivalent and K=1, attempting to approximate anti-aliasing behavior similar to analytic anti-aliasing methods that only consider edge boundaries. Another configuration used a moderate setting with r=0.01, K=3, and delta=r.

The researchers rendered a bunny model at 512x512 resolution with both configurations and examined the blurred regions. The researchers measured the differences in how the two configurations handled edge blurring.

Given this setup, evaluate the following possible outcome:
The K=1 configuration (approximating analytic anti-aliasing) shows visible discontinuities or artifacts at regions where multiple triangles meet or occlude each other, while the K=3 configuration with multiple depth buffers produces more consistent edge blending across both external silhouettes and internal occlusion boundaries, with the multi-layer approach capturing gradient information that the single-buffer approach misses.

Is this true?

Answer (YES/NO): NO